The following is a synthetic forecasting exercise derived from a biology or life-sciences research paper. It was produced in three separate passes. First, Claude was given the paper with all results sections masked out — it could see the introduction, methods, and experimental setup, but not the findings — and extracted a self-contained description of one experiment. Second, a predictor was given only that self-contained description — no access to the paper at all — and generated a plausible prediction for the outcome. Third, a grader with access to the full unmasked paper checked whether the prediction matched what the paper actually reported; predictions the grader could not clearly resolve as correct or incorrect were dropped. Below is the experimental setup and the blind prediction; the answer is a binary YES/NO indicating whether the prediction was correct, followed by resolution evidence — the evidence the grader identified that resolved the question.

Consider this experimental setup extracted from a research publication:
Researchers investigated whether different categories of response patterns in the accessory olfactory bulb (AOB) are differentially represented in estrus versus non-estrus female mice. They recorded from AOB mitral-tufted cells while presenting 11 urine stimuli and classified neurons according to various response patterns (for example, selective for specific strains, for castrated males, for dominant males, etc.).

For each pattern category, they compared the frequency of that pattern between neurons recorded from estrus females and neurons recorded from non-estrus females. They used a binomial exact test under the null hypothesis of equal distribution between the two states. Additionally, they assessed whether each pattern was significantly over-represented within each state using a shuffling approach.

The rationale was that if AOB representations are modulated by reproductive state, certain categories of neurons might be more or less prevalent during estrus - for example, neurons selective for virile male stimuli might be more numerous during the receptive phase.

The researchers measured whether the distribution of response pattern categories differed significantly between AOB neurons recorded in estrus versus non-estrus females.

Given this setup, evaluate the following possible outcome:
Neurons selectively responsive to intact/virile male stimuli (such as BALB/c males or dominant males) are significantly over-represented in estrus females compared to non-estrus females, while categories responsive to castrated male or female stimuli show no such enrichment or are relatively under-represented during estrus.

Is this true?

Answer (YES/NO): NO